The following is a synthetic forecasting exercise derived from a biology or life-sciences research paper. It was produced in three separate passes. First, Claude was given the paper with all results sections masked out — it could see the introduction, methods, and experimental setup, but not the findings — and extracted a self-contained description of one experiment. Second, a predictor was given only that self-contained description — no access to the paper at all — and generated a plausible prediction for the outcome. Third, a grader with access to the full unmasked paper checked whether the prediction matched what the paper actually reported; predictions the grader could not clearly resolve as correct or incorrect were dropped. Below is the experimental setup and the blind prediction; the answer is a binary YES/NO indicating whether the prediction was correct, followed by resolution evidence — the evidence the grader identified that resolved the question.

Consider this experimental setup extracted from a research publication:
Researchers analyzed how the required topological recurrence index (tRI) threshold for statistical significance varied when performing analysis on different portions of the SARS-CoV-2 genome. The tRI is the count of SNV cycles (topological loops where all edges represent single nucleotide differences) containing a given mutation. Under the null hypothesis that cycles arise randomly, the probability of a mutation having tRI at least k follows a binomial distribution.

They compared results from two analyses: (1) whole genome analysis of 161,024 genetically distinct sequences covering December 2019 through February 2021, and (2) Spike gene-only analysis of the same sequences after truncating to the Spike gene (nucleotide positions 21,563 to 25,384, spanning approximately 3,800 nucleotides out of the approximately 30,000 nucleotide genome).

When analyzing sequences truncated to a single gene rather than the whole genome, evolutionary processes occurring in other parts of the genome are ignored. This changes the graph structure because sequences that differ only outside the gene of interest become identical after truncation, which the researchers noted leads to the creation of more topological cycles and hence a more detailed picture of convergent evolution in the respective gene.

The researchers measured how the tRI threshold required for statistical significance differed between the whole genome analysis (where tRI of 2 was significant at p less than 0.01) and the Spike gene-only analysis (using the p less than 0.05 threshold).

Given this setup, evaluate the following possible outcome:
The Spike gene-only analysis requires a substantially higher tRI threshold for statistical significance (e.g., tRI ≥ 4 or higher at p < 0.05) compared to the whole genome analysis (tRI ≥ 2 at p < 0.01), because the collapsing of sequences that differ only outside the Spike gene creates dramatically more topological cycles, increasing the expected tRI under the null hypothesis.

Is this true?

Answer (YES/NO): YES